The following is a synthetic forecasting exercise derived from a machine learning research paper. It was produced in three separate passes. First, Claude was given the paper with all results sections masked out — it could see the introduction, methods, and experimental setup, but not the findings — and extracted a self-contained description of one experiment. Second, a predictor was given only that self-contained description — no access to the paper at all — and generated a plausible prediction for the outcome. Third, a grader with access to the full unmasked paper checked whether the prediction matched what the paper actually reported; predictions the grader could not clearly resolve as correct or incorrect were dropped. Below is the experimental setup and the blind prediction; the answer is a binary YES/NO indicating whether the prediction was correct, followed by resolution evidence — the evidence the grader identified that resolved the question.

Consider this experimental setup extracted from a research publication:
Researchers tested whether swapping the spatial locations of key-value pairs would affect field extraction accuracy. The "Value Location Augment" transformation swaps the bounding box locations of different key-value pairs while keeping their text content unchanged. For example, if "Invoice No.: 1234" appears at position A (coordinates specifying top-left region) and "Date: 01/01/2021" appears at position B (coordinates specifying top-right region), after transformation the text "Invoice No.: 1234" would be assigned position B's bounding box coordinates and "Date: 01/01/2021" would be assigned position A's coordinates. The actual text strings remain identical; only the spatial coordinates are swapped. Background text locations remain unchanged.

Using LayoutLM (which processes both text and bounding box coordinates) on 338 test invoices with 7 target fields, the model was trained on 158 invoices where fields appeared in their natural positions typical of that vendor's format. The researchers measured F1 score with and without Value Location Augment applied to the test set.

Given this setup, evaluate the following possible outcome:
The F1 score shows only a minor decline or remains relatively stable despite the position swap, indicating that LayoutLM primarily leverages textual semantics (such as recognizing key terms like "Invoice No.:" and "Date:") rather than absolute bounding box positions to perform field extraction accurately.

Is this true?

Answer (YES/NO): NO